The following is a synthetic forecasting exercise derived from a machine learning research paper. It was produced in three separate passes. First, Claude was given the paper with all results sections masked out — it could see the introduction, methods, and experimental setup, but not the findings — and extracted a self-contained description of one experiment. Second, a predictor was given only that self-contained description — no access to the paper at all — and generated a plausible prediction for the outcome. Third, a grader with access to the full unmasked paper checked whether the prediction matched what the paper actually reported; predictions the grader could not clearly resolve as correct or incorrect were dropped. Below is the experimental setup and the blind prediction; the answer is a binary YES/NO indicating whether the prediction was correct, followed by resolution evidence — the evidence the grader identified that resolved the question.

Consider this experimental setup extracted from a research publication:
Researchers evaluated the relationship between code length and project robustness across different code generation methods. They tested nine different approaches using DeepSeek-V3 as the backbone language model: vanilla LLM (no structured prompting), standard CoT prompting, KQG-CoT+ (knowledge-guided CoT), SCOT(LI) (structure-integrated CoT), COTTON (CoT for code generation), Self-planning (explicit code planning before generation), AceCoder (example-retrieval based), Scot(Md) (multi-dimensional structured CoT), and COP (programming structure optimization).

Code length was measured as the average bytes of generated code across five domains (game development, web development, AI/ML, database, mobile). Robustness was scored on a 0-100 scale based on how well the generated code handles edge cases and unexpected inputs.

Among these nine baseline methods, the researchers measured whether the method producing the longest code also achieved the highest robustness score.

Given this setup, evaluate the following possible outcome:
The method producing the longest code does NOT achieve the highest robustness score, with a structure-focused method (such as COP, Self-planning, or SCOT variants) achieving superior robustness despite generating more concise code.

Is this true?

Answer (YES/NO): YES